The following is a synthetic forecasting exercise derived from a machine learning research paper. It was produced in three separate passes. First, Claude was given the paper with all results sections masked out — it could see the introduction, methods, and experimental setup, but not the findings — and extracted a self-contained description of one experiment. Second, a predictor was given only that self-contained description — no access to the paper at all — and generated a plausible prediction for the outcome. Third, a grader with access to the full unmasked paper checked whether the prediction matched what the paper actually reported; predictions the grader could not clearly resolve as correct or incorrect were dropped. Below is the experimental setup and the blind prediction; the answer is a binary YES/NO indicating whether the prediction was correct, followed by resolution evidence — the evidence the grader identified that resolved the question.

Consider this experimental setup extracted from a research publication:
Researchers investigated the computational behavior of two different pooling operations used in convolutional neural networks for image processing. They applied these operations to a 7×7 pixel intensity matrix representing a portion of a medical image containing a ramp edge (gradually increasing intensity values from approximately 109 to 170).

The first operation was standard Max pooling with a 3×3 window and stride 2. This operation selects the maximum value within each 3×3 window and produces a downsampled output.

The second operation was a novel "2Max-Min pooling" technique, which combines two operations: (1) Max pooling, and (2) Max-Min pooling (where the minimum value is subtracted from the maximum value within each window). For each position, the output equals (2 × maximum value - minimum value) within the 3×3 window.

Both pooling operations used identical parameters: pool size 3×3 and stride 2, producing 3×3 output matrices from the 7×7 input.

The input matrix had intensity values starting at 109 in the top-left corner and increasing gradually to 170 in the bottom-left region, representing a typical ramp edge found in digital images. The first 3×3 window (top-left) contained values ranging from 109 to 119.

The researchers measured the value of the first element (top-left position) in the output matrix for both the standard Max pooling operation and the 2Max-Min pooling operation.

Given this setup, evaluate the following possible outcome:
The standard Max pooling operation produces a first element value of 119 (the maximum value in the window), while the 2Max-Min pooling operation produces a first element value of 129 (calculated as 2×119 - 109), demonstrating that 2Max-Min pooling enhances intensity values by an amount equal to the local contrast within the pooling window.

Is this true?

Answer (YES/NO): YES